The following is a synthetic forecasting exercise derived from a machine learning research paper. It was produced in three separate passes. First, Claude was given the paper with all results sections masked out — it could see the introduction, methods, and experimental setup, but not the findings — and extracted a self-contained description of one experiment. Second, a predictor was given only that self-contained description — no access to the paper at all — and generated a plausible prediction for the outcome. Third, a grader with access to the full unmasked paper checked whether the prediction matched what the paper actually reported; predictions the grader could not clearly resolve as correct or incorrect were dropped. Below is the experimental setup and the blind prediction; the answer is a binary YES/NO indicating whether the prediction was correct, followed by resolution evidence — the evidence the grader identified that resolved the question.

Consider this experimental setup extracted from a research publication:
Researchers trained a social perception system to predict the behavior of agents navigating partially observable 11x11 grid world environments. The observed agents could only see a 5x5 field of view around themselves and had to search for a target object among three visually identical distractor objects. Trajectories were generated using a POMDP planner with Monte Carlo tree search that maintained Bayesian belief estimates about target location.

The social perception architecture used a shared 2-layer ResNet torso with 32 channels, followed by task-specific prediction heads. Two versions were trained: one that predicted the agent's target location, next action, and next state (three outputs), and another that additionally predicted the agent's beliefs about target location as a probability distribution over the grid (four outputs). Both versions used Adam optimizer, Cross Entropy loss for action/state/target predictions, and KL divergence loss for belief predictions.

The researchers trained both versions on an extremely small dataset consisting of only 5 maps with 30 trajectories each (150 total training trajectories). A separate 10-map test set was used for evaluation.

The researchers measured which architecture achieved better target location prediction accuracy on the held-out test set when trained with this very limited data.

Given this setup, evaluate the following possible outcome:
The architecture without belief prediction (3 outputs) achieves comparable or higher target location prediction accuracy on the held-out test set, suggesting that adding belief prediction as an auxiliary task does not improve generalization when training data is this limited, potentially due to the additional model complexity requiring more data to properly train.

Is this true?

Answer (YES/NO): YES